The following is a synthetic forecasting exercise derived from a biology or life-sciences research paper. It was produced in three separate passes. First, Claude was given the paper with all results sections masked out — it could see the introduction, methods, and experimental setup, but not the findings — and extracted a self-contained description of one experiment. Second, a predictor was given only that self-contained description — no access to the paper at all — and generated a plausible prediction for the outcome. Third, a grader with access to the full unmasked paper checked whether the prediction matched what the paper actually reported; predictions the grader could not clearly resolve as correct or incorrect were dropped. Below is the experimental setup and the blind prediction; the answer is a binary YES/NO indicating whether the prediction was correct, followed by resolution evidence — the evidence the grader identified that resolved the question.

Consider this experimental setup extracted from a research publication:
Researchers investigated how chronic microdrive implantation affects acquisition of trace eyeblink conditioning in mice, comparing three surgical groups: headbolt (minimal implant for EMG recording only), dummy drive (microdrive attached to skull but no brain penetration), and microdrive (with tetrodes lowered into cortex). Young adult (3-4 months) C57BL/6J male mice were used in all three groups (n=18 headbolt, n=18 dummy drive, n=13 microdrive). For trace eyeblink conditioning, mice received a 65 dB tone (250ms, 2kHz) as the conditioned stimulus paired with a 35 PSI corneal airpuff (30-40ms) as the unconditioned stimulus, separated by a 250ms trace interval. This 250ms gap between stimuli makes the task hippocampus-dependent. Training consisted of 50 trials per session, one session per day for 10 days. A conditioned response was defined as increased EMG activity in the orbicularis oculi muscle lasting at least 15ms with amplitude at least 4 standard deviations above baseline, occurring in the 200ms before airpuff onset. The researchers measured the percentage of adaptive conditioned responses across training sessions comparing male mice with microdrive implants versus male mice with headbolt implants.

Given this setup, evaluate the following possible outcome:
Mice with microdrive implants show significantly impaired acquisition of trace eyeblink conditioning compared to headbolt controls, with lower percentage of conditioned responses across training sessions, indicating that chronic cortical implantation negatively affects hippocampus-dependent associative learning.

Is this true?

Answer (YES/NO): NO